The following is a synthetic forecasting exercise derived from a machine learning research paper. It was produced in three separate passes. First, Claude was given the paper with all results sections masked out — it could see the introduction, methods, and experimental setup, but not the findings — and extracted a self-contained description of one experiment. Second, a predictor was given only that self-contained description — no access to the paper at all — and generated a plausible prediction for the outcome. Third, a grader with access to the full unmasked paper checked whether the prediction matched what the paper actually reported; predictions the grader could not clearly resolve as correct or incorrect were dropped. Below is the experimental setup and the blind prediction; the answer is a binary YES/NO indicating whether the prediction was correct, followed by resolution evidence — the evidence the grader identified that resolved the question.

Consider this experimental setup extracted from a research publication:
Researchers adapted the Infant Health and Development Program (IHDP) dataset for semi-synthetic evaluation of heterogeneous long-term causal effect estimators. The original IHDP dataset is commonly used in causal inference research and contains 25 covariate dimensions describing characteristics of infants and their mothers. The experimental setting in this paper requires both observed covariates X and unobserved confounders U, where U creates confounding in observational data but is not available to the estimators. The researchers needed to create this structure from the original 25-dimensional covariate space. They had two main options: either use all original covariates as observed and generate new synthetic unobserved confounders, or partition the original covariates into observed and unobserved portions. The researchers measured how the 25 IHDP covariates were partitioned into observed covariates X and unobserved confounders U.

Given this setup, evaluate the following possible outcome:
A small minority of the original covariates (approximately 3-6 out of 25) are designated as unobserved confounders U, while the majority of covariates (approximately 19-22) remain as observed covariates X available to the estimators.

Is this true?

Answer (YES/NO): NO